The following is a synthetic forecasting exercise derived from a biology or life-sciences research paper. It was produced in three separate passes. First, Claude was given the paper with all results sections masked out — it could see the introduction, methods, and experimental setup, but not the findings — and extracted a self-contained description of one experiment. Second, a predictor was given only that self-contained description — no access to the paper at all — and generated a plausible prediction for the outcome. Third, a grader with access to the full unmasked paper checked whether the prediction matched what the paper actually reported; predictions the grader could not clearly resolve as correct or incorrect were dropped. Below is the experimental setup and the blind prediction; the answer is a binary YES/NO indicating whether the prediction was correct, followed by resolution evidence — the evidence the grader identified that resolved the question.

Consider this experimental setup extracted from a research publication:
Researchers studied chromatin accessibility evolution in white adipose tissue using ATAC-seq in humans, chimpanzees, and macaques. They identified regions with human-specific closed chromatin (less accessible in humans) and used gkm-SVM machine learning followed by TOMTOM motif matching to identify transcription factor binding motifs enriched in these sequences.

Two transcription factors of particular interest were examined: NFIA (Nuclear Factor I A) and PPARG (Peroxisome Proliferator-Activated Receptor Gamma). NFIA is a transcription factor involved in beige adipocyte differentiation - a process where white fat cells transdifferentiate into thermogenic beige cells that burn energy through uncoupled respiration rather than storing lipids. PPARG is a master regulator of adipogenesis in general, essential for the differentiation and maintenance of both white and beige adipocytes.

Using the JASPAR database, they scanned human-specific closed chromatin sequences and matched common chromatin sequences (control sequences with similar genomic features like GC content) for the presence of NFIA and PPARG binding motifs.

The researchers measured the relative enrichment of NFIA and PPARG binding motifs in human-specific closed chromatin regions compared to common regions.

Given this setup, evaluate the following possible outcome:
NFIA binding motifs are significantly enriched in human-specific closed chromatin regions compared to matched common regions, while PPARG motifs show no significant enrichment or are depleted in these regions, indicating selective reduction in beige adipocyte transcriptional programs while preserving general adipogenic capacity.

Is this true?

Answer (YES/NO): NO